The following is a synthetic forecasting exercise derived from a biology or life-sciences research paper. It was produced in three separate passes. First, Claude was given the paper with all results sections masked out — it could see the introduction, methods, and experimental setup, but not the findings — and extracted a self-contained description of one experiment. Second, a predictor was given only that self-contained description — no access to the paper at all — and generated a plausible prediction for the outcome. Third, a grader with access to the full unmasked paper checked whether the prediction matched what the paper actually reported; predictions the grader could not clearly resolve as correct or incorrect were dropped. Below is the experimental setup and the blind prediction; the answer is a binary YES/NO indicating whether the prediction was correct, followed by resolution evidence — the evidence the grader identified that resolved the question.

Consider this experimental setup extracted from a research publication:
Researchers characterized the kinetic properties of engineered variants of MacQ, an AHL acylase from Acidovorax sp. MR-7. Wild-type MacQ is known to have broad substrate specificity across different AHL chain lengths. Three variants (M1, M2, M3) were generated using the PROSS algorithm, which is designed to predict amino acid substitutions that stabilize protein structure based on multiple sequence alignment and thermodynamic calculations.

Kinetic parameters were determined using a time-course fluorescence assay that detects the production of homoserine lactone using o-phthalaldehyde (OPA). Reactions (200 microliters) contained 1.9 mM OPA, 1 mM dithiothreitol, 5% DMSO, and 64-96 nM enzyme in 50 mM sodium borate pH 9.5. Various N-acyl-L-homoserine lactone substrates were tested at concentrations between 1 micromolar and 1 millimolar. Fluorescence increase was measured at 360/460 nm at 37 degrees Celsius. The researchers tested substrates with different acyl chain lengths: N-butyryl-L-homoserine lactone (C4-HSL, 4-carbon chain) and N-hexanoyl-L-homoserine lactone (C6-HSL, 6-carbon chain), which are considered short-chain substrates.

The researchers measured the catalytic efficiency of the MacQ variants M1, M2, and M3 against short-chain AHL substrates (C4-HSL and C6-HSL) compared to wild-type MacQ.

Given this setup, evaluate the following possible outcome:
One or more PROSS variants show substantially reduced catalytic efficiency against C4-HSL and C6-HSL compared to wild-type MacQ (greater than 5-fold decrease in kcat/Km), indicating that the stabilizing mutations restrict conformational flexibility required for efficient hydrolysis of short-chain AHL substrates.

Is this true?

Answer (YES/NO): NO